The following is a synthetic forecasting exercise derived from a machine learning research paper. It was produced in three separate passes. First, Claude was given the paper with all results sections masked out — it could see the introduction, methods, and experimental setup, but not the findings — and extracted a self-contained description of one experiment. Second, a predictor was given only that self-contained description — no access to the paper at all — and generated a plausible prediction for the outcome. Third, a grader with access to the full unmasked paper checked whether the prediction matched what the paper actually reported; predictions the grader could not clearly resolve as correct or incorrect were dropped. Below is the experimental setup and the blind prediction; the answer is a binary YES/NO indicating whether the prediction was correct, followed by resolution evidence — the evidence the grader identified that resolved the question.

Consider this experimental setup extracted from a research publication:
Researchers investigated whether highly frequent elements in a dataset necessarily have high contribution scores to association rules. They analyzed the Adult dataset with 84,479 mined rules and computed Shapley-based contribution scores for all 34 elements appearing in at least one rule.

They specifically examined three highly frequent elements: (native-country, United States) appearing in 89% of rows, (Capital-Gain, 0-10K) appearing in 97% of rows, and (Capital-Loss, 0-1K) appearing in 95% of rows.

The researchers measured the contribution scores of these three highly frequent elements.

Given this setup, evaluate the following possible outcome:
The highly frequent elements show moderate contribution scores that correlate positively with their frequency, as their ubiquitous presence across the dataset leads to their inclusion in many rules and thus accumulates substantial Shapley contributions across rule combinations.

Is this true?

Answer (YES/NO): NO